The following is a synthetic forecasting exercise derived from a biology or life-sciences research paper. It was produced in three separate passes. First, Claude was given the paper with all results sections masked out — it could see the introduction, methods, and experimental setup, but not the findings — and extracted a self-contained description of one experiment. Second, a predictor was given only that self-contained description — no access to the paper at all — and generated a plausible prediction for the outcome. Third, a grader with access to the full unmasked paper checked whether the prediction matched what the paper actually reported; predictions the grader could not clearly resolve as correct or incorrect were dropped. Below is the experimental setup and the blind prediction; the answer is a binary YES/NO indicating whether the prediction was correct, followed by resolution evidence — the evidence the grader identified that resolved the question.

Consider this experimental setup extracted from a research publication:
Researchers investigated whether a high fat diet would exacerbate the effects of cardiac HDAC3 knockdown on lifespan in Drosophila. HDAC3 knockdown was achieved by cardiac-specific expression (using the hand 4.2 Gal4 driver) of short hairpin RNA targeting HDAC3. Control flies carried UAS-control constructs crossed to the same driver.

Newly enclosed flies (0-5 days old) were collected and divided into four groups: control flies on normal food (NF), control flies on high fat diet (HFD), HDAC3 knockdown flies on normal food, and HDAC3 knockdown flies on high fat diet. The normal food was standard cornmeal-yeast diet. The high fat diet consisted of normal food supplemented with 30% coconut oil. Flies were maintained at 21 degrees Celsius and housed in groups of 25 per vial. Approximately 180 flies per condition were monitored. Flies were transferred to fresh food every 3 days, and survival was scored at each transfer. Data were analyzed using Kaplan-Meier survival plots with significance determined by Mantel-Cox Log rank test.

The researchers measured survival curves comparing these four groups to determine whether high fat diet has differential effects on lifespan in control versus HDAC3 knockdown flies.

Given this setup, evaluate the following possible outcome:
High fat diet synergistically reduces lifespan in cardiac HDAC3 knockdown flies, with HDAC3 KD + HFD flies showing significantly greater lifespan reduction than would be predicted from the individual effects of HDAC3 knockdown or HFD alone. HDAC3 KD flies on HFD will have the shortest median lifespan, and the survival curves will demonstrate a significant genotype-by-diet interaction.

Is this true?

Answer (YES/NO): YES